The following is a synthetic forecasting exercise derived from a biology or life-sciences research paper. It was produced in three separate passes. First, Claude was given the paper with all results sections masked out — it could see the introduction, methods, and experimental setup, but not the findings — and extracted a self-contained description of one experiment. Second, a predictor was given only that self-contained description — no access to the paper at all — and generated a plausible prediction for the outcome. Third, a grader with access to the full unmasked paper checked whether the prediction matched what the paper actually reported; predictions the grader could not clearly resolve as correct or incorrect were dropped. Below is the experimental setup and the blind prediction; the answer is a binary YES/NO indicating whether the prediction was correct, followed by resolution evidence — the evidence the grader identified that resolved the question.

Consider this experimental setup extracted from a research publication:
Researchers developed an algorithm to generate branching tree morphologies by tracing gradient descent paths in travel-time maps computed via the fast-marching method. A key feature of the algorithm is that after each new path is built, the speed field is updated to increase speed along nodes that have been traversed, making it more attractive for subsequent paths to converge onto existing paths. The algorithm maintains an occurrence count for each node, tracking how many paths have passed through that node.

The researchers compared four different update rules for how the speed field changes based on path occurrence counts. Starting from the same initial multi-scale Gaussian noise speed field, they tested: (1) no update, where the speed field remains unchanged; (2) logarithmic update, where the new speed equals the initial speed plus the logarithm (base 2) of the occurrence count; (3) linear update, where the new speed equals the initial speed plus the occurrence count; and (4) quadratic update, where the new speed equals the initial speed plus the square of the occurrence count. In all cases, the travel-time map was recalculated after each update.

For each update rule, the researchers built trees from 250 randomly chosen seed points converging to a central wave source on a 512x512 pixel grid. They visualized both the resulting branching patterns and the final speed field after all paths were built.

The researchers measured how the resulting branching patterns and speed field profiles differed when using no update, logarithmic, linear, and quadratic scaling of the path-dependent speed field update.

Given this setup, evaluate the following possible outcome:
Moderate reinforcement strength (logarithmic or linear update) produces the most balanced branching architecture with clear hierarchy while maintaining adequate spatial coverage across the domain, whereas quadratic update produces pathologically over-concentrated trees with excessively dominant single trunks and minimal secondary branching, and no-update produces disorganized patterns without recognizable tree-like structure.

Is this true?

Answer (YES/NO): NO